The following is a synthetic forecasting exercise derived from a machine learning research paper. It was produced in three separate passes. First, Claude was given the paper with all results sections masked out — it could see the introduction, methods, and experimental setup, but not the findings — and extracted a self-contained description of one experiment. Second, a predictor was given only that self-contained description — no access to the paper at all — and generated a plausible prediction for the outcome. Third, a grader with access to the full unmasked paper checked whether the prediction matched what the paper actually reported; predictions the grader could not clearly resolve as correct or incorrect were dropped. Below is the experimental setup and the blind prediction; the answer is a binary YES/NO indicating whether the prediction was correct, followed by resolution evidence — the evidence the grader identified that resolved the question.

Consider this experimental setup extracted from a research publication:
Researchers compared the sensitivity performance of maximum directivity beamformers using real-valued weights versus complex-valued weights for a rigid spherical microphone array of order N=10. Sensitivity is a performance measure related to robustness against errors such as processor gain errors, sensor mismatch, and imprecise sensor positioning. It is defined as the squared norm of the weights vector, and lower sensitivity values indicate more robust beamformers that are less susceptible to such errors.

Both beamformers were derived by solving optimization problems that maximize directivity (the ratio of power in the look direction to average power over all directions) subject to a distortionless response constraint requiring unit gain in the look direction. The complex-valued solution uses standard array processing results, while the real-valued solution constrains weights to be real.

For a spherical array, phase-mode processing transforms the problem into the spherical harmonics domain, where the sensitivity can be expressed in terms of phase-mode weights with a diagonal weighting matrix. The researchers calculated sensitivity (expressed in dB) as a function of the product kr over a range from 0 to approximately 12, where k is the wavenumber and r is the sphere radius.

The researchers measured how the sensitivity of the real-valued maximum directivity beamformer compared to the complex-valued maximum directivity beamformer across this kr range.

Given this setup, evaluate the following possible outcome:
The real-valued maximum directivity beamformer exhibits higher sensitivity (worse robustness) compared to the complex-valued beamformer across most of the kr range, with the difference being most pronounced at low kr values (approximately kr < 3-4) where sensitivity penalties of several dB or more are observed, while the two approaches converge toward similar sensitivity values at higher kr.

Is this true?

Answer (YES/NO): NO